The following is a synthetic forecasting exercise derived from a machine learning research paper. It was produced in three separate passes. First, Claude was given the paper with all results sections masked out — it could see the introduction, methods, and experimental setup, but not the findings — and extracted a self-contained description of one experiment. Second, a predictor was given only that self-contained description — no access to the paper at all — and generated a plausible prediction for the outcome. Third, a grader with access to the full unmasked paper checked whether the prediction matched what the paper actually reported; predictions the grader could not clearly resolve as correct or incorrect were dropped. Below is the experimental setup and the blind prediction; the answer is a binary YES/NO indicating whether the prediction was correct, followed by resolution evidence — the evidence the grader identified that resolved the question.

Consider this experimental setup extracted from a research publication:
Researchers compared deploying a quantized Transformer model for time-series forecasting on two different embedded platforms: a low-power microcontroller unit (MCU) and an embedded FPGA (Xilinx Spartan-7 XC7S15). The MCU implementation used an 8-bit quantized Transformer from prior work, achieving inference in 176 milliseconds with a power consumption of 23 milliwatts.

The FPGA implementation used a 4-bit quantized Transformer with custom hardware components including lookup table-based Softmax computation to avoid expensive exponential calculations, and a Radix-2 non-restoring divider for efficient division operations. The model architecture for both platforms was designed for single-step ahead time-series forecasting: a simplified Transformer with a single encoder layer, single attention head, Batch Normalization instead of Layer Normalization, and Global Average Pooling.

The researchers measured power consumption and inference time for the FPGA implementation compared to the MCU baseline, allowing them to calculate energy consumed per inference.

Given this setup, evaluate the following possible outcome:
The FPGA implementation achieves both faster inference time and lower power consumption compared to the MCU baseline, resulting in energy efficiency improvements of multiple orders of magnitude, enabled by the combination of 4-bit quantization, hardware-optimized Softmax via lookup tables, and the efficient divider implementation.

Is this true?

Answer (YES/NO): NO